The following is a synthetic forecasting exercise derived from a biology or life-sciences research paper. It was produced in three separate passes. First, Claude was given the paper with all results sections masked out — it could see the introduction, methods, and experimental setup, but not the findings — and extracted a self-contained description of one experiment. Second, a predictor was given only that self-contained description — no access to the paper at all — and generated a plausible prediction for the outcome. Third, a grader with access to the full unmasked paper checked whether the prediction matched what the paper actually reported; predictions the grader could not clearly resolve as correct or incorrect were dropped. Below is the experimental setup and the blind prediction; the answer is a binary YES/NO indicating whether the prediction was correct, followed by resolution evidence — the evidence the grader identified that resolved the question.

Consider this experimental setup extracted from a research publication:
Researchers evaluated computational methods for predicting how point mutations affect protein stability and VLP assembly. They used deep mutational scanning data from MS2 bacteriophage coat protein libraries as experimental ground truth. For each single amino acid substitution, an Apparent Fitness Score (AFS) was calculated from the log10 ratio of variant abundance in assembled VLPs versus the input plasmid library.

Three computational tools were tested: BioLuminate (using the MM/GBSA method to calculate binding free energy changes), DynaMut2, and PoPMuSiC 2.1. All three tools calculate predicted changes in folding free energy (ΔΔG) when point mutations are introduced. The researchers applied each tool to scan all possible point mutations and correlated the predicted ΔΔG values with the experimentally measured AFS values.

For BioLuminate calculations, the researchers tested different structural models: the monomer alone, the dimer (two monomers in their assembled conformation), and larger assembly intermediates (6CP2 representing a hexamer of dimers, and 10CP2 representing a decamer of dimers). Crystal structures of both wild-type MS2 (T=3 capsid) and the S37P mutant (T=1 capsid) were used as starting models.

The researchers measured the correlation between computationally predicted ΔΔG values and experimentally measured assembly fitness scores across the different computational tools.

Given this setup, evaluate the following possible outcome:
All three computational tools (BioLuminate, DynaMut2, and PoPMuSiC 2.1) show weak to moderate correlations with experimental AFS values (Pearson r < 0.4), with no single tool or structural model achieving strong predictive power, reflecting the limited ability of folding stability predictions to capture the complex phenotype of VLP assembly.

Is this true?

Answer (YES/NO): YES